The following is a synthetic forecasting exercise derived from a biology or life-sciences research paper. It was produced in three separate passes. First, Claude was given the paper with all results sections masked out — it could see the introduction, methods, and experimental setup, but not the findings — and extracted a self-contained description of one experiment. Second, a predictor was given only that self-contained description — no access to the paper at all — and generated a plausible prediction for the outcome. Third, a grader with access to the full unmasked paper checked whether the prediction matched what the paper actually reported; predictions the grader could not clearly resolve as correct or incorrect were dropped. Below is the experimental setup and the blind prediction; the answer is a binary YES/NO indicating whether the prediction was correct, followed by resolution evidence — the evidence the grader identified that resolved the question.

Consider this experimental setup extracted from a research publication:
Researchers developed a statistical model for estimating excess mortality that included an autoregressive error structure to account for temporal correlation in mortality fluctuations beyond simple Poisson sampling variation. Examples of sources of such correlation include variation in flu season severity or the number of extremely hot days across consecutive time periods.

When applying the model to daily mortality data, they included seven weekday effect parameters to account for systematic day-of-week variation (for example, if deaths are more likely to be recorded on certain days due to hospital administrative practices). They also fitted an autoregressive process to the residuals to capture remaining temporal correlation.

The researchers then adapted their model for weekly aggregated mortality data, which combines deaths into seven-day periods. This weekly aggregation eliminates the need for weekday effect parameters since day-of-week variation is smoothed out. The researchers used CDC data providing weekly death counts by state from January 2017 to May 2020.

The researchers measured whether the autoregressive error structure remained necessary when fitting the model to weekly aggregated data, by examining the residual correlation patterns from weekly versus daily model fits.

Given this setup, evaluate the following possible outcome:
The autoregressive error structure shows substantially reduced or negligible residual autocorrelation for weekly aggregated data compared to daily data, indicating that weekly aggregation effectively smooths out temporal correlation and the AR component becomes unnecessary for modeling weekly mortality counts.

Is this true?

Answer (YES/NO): YES